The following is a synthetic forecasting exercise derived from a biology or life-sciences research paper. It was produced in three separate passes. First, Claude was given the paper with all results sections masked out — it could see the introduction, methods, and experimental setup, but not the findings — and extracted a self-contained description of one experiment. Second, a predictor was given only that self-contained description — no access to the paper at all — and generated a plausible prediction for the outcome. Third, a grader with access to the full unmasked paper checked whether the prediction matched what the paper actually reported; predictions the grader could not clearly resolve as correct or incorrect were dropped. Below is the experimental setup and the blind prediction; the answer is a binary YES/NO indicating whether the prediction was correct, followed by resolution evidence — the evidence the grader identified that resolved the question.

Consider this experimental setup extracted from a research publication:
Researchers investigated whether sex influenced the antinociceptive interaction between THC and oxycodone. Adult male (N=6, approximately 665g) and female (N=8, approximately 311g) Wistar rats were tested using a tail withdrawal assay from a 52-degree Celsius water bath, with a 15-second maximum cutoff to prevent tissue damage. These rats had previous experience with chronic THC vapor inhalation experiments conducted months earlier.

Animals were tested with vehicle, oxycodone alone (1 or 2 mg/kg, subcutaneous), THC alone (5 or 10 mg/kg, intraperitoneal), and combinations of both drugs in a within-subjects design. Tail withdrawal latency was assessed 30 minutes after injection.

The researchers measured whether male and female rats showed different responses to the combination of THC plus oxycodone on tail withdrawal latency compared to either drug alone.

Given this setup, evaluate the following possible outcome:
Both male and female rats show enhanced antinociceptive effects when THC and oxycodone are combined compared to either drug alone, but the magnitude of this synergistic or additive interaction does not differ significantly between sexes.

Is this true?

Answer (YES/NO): YES